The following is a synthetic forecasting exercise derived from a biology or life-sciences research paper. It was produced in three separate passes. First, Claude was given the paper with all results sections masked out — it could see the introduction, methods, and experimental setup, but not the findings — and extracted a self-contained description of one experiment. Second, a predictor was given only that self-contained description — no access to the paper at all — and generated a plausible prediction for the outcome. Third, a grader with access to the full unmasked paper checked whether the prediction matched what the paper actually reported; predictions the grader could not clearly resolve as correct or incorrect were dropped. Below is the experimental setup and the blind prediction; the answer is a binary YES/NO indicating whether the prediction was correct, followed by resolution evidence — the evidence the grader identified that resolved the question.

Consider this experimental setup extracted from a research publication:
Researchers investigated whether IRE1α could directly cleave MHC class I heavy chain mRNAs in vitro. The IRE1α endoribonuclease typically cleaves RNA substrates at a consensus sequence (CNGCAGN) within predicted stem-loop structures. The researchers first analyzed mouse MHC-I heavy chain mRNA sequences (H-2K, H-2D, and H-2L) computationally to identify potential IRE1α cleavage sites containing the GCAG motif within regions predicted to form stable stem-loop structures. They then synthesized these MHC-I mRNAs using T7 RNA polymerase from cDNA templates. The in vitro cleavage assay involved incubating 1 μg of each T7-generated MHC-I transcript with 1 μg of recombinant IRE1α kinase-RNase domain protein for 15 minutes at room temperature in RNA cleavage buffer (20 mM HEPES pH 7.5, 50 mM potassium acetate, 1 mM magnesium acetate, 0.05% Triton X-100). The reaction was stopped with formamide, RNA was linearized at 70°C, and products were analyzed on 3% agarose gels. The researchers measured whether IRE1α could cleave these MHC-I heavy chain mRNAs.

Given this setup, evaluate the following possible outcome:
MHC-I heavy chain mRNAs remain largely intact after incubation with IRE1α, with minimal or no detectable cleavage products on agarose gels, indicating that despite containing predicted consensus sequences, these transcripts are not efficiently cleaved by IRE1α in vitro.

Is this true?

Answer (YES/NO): NO